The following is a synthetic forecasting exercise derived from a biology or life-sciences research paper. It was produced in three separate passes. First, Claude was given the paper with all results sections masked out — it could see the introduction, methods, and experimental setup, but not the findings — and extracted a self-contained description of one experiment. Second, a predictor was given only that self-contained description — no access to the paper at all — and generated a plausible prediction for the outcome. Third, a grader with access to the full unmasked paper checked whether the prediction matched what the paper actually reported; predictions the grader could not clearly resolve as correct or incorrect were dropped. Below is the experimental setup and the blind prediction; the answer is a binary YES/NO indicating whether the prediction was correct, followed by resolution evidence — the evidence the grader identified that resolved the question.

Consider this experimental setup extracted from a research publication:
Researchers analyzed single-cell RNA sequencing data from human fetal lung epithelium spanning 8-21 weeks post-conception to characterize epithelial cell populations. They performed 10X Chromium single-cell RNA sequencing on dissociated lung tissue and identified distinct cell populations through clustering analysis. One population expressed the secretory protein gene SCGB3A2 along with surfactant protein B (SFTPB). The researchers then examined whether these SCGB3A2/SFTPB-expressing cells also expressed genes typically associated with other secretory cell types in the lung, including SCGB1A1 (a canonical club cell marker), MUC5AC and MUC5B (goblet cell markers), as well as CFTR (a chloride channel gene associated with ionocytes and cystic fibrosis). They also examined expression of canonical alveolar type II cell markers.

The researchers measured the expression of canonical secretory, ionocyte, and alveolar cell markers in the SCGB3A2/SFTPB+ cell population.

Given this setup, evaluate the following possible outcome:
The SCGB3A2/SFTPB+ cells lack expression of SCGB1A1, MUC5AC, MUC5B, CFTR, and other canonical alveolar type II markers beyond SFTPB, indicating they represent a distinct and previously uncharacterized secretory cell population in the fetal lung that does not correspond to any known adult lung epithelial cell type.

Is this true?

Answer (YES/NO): NO